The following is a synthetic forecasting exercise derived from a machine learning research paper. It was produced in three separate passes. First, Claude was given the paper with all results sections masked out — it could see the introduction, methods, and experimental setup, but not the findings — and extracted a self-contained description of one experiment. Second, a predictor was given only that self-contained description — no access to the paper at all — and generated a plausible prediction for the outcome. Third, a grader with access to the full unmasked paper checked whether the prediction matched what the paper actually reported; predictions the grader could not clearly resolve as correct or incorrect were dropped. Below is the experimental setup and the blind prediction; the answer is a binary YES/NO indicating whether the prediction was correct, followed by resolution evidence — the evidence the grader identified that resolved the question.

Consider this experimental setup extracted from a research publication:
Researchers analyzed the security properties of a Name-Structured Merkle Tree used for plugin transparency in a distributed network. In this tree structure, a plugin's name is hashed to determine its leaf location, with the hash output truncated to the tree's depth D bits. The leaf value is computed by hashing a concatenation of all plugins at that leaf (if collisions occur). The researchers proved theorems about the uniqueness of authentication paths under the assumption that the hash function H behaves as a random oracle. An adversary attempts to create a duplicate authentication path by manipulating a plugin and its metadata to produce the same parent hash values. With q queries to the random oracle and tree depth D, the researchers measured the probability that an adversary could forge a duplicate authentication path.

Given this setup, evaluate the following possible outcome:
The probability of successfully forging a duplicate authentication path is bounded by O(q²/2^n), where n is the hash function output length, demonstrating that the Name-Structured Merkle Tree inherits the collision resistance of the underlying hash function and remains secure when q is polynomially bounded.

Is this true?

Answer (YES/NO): NO